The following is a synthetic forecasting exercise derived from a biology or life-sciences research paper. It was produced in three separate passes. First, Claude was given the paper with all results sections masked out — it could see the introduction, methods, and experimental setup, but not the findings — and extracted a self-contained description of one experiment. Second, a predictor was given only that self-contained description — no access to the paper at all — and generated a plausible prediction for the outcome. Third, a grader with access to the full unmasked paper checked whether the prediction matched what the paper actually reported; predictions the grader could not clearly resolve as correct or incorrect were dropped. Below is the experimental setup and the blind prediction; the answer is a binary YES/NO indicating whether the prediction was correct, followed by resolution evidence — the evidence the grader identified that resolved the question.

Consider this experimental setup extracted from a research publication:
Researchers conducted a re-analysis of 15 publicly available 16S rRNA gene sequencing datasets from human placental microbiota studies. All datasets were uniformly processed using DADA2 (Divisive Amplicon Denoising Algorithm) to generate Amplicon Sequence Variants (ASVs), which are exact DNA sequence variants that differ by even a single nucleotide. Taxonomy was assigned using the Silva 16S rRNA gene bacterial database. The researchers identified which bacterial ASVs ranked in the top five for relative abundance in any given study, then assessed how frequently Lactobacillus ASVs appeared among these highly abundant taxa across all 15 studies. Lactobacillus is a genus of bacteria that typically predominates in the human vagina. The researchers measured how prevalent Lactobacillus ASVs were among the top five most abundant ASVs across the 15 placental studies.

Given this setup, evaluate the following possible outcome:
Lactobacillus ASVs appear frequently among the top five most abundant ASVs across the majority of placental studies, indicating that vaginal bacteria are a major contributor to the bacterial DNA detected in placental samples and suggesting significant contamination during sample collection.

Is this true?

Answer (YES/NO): YES